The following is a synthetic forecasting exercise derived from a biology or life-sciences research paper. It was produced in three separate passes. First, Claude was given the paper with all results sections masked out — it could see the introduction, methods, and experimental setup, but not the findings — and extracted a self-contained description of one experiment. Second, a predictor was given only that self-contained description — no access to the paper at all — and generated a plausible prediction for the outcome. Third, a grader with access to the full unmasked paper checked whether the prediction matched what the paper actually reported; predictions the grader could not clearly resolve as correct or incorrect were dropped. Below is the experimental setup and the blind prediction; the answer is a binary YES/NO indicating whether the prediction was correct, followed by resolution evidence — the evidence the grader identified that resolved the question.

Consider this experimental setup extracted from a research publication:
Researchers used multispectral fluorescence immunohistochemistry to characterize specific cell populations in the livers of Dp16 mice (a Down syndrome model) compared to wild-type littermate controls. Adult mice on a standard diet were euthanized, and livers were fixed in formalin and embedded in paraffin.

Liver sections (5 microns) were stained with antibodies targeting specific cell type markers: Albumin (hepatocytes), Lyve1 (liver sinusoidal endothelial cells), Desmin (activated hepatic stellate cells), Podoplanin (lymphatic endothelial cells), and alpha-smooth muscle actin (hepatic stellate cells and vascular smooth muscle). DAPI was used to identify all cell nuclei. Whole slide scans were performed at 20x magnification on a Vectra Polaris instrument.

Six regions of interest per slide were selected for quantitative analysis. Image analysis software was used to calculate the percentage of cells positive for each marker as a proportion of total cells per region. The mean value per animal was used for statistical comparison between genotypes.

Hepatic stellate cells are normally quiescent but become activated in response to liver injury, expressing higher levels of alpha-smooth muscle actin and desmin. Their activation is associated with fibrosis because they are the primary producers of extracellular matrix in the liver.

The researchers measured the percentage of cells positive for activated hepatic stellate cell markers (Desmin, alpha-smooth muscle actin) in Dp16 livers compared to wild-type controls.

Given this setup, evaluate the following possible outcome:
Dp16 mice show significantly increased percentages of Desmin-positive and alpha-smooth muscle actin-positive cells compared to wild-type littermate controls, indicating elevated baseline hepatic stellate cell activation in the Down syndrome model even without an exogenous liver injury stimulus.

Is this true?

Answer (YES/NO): YES